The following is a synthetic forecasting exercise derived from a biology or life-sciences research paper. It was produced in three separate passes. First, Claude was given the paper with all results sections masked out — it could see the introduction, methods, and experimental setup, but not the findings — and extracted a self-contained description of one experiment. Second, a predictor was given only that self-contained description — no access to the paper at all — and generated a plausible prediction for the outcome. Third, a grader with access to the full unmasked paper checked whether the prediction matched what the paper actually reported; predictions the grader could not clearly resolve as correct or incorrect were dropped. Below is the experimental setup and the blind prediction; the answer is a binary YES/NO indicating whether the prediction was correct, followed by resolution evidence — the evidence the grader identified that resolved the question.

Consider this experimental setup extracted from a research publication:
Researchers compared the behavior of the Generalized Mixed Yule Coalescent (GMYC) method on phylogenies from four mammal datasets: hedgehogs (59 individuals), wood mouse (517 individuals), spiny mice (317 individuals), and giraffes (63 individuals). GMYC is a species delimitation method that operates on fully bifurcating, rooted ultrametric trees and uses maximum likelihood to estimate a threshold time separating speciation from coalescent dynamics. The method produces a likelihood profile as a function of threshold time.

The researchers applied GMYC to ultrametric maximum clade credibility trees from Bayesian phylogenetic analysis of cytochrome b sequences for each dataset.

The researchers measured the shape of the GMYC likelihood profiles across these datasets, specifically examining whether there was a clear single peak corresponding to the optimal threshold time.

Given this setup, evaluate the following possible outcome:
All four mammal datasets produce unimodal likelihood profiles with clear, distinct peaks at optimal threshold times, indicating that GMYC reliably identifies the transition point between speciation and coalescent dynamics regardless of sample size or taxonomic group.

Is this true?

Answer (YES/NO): NO